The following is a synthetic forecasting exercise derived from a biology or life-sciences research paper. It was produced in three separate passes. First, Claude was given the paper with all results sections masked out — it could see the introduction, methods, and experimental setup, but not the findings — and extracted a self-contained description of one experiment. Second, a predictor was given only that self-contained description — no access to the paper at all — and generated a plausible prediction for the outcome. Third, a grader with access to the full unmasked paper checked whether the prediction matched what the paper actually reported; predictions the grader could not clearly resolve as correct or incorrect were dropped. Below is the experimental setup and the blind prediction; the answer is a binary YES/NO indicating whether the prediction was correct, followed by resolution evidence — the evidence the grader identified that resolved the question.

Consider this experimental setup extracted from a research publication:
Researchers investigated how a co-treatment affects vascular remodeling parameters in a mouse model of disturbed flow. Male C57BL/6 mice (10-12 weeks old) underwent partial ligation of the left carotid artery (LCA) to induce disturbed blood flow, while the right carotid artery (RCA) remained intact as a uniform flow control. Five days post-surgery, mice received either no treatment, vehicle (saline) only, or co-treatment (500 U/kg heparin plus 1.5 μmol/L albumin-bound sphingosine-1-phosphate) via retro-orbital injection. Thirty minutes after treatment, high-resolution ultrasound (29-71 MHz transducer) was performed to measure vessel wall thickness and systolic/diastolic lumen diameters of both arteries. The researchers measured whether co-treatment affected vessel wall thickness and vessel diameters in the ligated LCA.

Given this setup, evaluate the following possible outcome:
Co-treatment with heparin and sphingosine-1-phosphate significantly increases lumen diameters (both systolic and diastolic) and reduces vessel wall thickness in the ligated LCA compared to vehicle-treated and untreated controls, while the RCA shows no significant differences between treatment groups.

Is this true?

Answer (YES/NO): NO